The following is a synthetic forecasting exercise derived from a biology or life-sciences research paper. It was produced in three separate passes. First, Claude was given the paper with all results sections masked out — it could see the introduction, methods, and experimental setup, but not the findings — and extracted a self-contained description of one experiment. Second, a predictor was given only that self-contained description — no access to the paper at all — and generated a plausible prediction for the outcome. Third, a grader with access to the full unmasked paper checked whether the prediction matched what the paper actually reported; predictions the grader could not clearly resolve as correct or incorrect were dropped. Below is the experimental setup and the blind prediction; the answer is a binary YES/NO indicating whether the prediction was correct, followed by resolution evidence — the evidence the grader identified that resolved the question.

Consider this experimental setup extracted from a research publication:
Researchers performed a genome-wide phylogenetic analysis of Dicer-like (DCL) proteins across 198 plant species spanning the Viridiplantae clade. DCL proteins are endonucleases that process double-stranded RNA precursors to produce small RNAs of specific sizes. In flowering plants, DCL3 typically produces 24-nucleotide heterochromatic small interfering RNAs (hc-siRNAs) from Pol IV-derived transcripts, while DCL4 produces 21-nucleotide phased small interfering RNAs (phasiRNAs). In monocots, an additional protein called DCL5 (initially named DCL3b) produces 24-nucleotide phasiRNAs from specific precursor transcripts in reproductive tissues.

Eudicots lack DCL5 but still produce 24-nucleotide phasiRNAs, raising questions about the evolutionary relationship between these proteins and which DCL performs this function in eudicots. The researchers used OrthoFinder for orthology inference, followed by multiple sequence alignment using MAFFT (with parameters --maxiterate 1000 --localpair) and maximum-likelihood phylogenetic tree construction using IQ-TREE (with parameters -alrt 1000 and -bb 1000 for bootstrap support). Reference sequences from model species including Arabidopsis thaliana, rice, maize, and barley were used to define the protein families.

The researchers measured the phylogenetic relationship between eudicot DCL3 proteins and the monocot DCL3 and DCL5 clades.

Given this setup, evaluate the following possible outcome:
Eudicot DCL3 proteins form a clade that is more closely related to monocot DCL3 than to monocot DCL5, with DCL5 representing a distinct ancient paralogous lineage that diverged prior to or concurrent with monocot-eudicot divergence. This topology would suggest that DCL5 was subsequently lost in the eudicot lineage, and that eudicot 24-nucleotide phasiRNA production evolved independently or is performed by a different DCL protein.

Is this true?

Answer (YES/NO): NO